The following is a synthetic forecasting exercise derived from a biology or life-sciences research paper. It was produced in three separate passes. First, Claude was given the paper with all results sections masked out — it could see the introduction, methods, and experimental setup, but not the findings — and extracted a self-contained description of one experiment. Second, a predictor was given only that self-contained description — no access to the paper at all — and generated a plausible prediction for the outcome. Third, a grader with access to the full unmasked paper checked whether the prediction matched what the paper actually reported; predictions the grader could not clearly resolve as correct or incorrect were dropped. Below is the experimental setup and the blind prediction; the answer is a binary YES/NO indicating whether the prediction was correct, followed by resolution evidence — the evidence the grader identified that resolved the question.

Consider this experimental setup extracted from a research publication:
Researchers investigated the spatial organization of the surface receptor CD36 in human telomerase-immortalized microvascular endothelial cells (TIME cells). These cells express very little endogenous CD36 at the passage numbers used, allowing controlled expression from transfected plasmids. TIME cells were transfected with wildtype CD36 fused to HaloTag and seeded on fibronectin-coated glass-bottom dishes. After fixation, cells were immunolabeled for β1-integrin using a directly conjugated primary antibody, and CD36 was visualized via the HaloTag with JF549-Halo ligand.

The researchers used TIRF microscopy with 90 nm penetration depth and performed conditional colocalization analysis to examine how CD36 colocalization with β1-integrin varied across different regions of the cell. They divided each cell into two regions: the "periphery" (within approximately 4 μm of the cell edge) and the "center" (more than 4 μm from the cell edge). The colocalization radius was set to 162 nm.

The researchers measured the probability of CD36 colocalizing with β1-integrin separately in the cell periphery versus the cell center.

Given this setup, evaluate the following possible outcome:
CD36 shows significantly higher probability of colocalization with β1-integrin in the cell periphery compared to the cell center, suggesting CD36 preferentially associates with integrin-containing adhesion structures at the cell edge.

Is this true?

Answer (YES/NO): NO